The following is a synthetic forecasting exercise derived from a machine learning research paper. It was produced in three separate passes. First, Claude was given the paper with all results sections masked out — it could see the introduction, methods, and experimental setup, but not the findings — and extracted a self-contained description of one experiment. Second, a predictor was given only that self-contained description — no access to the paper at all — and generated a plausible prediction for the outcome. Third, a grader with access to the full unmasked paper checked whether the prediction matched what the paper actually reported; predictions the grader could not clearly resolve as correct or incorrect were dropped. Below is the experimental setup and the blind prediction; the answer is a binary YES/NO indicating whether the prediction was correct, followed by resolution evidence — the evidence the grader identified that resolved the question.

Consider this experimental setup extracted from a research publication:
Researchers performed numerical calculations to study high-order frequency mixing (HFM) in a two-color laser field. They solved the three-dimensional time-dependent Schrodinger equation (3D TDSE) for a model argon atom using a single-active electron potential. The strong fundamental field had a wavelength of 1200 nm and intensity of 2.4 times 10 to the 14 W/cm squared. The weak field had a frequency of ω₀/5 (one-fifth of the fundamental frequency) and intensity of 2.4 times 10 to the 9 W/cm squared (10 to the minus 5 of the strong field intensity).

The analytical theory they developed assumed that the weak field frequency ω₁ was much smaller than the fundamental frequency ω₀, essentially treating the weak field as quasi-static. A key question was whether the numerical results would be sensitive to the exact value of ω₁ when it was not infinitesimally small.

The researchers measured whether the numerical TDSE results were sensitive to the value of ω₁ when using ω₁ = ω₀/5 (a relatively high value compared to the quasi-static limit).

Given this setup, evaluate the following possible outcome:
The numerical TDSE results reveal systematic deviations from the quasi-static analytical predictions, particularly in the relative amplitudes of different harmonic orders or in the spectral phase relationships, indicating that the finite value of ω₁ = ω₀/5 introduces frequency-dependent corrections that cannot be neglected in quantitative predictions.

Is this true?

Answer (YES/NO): NO